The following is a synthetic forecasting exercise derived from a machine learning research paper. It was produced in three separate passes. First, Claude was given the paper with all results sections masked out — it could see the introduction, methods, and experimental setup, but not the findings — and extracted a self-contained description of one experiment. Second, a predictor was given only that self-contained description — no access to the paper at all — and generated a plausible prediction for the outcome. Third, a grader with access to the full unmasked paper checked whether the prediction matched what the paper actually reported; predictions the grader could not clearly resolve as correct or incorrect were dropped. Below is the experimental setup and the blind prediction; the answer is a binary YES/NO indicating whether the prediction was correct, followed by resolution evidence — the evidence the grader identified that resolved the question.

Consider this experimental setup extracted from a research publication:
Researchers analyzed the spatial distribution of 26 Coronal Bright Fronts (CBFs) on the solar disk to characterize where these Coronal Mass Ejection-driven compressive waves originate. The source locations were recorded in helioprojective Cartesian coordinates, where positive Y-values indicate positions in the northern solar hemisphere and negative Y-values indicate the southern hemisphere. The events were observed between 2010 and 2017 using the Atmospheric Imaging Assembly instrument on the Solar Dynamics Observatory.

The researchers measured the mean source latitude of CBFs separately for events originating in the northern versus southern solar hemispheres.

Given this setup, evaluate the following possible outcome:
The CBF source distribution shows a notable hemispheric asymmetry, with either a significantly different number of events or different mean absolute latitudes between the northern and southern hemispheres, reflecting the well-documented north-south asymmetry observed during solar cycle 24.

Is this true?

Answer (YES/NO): NO